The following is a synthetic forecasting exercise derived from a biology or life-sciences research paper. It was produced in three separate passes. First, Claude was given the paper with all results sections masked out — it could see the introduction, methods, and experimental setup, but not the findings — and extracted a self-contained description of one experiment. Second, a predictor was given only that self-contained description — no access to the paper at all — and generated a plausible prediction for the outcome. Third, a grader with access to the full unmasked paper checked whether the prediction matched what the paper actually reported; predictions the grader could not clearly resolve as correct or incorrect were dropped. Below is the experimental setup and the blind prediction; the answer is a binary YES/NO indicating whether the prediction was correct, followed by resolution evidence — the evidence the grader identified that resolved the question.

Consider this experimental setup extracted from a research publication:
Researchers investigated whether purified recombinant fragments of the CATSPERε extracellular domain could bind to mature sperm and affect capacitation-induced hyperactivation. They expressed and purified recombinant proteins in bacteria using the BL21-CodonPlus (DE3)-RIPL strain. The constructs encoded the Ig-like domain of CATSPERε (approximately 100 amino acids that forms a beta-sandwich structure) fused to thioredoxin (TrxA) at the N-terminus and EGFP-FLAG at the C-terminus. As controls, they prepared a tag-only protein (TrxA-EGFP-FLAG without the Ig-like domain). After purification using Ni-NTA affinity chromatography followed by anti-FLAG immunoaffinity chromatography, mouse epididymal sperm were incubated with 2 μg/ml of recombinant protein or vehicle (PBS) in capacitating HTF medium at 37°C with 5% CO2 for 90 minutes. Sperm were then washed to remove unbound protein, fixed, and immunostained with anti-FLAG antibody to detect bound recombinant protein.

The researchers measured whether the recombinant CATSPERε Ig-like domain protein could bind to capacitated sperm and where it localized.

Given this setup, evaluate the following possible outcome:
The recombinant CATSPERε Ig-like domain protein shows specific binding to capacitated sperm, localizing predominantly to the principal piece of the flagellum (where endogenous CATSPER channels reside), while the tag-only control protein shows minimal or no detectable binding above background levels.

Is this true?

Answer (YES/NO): NO